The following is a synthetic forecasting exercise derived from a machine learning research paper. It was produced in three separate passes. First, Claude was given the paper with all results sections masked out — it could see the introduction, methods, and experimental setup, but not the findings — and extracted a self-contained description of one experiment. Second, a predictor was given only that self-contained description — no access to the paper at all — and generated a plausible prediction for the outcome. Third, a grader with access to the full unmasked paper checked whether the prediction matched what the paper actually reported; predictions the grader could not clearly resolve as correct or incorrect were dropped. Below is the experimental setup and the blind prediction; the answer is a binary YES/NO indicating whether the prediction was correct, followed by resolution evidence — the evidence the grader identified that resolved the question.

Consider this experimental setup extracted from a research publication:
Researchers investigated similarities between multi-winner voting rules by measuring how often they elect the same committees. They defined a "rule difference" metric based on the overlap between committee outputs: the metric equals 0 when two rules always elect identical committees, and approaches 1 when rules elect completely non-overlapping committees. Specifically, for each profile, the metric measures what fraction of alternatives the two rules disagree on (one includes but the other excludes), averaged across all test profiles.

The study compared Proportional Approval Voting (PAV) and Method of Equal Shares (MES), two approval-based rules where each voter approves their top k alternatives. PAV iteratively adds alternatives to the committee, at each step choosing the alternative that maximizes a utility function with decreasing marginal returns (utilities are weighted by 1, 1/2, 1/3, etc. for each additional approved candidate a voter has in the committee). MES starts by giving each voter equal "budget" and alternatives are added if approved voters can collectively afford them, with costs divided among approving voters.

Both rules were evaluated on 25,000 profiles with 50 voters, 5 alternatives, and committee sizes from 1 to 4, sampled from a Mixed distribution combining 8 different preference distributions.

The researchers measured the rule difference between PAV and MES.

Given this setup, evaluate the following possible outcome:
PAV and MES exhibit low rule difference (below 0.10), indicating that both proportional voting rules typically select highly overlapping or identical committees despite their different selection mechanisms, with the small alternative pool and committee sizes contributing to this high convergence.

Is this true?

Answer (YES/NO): YES